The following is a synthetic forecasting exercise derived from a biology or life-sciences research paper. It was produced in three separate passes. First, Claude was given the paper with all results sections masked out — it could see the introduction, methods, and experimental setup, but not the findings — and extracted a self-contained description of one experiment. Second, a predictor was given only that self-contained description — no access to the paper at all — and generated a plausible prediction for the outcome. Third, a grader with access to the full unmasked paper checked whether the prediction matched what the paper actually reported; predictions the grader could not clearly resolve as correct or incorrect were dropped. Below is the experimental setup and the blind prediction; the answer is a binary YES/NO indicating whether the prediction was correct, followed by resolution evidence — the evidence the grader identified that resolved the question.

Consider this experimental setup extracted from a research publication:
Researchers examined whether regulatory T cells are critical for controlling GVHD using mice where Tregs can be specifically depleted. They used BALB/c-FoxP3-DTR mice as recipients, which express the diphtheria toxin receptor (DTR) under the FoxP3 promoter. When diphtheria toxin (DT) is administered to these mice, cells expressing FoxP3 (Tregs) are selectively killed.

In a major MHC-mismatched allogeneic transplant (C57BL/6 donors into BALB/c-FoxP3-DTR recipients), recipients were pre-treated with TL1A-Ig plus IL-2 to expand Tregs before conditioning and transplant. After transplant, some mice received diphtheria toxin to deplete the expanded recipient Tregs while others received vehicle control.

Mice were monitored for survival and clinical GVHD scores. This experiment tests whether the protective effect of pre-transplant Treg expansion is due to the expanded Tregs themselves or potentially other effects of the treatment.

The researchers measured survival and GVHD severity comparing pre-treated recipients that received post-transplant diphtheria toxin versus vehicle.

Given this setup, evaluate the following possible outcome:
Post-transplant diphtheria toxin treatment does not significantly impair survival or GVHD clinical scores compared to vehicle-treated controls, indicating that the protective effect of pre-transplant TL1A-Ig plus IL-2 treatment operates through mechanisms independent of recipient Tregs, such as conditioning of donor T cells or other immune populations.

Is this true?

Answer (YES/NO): NO